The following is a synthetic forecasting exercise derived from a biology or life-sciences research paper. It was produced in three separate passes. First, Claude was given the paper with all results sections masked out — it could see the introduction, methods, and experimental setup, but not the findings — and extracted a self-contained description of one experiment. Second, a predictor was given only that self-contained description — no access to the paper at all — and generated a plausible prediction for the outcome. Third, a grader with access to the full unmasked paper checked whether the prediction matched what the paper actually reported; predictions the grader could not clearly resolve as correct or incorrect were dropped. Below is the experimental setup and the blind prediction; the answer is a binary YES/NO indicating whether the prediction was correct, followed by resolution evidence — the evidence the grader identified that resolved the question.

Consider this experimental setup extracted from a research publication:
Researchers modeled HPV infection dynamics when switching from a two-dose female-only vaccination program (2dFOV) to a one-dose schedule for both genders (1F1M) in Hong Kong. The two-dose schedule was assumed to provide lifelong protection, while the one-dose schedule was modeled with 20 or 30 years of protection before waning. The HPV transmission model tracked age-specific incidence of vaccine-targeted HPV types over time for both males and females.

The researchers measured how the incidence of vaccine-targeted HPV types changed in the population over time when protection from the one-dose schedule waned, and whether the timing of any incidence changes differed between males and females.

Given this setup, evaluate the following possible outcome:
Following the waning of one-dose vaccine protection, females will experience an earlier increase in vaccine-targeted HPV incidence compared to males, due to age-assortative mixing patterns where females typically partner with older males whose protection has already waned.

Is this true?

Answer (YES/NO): YES